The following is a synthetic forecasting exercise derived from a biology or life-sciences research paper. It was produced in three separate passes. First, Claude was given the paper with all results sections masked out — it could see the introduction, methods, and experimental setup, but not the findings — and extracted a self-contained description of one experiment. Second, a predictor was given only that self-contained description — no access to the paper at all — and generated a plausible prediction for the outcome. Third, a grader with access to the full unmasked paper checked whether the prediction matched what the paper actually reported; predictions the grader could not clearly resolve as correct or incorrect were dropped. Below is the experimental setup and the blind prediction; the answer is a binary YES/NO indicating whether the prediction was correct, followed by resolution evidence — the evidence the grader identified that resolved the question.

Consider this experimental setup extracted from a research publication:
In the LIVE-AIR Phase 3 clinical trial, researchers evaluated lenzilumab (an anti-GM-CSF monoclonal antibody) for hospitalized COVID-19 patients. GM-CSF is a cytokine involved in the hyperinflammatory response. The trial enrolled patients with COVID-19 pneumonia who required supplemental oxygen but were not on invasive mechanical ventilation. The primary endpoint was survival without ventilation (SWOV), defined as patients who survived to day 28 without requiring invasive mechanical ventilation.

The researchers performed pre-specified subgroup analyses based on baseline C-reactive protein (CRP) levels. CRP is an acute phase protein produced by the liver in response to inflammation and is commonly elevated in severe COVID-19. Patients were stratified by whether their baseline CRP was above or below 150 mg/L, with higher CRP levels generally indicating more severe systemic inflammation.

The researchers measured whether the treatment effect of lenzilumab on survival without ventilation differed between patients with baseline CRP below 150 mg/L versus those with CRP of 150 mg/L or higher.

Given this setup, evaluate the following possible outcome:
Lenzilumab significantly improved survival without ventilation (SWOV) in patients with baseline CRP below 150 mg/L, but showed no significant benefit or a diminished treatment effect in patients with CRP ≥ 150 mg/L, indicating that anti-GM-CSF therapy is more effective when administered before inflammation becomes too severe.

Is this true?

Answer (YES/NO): YES